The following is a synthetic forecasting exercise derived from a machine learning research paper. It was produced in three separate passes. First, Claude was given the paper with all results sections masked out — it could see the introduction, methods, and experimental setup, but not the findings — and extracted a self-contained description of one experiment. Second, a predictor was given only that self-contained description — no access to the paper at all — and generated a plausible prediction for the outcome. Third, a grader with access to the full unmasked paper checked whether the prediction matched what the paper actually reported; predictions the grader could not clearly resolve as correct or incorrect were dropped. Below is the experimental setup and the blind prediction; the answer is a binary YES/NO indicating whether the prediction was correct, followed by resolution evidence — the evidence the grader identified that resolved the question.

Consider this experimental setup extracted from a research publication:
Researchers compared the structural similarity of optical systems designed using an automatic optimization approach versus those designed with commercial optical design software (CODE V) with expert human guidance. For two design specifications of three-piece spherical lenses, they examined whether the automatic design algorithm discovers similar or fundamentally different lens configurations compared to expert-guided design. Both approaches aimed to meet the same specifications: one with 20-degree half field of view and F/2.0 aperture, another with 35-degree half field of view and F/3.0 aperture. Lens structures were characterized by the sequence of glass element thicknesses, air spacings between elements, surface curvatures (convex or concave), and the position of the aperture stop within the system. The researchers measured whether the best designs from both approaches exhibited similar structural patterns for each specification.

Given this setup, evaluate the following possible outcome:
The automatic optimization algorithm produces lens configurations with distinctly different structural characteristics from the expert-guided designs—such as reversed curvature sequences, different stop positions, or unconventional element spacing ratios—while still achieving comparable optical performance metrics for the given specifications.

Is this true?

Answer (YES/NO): NO